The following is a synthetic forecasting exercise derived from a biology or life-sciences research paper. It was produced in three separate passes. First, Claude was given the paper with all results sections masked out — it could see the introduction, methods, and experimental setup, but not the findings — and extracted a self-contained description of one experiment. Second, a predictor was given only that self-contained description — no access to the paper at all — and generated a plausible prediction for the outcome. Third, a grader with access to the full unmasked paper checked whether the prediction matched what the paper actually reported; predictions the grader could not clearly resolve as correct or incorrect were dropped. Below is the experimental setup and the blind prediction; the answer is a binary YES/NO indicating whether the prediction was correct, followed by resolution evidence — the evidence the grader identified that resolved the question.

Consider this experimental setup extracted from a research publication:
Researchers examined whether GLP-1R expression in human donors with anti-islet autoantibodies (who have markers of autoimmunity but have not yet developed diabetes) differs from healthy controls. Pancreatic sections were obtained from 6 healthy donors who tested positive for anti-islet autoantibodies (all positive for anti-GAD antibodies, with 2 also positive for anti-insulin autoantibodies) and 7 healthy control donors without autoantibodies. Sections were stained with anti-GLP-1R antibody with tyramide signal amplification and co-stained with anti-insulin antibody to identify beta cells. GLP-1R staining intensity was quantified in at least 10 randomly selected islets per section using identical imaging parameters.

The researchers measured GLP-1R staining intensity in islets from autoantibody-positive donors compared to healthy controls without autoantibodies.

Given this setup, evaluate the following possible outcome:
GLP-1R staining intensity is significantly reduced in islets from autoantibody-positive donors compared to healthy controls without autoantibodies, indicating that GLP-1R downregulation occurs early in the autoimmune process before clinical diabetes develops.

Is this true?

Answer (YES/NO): NO